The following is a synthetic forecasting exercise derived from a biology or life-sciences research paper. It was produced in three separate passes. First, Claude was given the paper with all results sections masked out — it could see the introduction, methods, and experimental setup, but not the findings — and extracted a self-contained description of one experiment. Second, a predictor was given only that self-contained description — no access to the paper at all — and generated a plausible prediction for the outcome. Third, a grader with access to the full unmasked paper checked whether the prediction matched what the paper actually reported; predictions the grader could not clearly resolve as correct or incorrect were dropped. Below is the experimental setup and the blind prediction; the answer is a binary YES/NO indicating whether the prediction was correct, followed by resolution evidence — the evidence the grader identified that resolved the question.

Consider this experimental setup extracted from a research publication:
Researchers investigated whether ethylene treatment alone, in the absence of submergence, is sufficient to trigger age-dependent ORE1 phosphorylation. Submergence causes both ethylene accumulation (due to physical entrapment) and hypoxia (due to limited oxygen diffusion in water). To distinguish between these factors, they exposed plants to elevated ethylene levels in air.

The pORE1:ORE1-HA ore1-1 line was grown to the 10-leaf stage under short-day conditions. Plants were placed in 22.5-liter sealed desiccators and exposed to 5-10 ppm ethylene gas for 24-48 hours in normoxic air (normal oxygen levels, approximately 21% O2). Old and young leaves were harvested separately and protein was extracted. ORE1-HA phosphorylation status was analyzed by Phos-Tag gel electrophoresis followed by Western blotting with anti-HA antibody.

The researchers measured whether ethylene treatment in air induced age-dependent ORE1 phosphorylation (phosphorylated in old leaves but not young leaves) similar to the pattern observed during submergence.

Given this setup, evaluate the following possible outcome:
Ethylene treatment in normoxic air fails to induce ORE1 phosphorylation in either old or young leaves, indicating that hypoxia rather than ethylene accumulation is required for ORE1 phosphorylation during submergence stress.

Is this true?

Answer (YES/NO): NO